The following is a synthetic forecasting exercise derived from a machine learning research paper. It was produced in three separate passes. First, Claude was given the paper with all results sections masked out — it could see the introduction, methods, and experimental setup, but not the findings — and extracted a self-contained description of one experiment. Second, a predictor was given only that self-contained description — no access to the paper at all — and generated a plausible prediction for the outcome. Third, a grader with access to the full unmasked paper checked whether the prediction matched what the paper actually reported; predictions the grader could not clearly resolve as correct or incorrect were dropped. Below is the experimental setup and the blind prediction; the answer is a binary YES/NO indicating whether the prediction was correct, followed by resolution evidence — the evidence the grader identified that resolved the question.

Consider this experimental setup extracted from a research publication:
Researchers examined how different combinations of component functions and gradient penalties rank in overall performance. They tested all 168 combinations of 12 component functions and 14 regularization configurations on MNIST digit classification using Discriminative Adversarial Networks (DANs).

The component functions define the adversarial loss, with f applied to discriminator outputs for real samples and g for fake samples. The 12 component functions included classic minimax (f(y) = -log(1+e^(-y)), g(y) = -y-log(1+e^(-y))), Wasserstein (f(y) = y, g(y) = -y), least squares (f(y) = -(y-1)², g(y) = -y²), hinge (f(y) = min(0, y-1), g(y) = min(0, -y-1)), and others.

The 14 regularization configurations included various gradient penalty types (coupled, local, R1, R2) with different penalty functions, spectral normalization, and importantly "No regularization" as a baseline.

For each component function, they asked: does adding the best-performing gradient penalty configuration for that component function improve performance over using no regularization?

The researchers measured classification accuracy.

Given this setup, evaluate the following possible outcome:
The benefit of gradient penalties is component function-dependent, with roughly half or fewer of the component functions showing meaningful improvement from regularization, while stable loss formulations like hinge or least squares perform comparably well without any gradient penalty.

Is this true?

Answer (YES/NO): NO